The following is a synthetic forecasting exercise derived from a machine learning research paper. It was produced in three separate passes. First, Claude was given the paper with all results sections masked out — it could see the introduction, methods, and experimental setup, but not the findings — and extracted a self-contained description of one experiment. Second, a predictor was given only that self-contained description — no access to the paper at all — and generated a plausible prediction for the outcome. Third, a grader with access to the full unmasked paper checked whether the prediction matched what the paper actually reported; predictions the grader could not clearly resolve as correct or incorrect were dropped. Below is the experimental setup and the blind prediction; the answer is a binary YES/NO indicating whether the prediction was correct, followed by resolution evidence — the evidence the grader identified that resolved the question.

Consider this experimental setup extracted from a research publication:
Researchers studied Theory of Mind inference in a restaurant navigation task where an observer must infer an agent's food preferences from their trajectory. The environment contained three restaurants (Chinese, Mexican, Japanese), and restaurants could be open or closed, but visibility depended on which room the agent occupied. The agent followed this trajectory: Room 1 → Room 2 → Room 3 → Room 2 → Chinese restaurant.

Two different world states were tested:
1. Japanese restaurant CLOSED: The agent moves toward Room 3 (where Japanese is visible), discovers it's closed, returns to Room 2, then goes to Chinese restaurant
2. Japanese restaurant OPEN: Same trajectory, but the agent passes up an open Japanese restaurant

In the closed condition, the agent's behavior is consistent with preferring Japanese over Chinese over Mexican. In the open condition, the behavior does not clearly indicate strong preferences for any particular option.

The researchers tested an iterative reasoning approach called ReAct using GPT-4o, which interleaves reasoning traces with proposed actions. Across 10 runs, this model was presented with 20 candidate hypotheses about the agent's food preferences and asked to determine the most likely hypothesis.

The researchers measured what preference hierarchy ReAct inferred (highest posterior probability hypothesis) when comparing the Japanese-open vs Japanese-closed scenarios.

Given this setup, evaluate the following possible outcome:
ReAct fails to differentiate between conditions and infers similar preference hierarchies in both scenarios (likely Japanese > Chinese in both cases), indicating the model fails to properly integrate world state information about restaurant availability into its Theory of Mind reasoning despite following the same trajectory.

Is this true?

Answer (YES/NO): NO